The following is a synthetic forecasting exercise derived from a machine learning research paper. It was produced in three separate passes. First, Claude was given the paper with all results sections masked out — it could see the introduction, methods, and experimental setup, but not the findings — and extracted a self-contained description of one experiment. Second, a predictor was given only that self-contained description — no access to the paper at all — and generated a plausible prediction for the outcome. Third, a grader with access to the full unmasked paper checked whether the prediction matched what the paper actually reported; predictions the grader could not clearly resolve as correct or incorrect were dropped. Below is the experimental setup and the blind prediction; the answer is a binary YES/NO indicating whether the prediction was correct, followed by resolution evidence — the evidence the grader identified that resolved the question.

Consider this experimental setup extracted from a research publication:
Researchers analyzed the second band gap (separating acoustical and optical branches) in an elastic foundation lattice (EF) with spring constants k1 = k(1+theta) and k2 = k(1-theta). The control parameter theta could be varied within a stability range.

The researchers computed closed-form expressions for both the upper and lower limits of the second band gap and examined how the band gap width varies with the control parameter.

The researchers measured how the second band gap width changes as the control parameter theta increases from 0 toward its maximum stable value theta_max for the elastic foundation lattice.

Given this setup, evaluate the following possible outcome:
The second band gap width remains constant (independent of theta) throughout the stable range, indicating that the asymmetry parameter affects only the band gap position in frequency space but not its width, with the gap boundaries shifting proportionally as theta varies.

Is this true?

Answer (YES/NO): NO